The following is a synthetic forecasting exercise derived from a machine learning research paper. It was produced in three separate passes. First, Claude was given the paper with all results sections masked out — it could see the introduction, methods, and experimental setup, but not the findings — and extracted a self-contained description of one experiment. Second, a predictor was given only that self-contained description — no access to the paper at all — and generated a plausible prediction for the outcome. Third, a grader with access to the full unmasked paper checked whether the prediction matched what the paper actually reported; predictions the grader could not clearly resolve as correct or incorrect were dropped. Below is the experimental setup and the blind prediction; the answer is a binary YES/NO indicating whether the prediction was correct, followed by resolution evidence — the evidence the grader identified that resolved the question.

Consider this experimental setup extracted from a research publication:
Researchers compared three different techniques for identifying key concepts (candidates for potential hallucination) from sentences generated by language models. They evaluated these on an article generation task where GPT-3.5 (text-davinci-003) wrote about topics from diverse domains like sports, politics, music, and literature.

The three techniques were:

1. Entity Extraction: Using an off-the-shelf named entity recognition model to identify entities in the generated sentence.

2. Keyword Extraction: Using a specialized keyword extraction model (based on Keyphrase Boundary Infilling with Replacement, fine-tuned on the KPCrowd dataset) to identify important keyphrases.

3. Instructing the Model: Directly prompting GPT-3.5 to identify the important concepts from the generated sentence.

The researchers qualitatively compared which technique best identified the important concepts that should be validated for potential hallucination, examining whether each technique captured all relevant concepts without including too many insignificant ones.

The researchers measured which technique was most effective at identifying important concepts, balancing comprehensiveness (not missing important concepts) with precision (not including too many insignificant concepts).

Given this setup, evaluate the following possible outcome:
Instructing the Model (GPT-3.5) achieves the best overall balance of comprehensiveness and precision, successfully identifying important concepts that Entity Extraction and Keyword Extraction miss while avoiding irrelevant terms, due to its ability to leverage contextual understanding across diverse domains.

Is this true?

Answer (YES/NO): YES